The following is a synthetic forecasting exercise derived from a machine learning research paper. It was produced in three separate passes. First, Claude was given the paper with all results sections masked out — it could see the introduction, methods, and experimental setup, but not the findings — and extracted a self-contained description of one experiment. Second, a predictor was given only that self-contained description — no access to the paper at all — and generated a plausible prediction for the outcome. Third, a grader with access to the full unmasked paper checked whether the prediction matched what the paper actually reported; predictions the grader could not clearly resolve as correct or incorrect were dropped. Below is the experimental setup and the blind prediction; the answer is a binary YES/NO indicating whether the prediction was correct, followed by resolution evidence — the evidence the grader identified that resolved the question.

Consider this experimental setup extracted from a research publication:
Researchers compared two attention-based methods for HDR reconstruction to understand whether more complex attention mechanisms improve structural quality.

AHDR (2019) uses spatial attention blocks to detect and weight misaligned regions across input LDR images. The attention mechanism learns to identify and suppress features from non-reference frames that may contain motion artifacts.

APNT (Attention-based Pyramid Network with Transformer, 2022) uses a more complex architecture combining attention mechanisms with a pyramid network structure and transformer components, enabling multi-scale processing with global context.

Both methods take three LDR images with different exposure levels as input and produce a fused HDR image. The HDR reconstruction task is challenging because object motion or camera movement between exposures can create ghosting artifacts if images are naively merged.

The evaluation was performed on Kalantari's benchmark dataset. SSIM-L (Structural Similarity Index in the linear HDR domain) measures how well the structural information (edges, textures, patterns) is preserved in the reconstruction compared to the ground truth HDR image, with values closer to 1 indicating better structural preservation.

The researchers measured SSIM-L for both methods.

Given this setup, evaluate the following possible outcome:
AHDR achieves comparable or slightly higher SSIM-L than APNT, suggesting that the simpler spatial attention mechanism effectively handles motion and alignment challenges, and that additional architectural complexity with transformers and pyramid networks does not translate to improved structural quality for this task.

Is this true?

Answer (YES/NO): NO